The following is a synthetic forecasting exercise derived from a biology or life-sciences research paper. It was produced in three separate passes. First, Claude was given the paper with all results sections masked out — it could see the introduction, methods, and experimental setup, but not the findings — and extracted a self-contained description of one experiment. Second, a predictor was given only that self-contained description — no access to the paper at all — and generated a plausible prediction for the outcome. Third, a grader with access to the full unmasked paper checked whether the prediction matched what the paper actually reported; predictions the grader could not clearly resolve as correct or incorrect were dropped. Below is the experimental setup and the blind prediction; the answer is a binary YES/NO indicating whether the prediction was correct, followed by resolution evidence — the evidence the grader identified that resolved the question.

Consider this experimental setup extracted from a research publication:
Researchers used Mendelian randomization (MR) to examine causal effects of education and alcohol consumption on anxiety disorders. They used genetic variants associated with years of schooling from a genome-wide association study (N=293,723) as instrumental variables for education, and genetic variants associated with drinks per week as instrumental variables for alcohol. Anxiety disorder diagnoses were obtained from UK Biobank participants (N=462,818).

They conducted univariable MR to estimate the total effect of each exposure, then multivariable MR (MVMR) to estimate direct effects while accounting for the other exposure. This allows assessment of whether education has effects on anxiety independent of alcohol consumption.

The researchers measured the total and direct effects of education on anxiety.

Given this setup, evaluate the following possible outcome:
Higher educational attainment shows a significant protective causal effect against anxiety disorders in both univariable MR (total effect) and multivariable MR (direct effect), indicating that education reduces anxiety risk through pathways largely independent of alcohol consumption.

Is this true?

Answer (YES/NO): YES